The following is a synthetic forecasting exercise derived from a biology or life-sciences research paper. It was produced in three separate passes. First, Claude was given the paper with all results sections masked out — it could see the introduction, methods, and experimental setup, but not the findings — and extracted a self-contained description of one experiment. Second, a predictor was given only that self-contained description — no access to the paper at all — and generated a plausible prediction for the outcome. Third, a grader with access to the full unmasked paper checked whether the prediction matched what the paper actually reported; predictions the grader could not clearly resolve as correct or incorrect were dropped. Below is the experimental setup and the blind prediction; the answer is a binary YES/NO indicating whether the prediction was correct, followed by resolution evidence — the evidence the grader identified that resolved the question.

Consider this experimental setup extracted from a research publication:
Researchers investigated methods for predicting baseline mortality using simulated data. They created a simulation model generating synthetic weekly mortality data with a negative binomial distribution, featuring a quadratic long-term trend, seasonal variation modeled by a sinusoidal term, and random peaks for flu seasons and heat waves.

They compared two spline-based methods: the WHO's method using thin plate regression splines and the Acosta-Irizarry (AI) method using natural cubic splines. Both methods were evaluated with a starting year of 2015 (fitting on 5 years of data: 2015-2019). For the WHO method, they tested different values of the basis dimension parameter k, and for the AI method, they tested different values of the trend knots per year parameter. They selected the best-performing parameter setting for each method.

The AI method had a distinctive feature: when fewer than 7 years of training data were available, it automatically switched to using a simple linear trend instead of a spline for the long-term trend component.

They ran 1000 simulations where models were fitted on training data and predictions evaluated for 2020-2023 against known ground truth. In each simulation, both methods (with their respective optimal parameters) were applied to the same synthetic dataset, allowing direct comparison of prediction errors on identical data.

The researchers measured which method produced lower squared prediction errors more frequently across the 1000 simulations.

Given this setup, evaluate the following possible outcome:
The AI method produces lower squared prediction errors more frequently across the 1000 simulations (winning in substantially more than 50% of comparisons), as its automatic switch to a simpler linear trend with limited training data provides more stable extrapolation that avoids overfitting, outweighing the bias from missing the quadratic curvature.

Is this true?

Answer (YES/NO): NO